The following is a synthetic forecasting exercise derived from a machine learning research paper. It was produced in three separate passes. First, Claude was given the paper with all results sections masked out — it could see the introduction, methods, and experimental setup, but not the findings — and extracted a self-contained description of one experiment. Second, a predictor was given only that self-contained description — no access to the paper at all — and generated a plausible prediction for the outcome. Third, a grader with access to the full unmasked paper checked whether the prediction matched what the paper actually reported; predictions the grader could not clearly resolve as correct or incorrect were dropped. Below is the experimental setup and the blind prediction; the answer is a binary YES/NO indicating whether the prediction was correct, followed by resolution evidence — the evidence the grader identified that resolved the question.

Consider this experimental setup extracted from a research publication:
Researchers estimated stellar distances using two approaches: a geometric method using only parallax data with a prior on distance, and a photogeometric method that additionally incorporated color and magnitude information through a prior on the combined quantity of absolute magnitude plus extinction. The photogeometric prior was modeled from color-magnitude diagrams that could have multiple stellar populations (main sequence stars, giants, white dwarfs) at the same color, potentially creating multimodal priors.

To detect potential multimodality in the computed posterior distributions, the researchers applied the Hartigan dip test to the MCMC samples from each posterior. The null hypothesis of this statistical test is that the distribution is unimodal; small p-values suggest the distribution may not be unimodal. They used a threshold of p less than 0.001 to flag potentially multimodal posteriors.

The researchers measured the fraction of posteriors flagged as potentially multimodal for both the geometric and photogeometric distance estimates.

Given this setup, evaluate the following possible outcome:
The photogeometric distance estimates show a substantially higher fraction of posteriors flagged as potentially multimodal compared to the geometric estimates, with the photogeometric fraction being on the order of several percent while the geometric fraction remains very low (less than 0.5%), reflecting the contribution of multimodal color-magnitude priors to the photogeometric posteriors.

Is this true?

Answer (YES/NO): NO